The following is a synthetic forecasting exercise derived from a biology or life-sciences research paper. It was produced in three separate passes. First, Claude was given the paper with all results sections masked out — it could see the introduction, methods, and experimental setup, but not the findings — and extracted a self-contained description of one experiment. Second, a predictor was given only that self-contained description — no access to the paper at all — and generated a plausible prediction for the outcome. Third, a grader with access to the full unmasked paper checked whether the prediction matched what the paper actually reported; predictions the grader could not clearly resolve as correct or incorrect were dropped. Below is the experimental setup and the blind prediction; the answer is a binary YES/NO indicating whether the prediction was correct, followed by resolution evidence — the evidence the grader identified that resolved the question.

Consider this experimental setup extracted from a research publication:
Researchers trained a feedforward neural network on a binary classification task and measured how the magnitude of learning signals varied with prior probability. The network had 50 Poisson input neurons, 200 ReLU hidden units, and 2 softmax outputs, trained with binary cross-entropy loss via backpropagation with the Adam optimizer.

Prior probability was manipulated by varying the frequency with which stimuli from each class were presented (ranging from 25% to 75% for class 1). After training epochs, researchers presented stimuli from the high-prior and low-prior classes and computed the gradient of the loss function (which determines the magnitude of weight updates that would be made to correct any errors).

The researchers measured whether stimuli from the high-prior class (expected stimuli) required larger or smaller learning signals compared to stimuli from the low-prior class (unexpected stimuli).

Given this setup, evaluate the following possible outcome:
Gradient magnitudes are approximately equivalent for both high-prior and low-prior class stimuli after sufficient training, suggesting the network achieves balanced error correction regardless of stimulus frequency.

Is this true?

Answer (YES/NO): NO